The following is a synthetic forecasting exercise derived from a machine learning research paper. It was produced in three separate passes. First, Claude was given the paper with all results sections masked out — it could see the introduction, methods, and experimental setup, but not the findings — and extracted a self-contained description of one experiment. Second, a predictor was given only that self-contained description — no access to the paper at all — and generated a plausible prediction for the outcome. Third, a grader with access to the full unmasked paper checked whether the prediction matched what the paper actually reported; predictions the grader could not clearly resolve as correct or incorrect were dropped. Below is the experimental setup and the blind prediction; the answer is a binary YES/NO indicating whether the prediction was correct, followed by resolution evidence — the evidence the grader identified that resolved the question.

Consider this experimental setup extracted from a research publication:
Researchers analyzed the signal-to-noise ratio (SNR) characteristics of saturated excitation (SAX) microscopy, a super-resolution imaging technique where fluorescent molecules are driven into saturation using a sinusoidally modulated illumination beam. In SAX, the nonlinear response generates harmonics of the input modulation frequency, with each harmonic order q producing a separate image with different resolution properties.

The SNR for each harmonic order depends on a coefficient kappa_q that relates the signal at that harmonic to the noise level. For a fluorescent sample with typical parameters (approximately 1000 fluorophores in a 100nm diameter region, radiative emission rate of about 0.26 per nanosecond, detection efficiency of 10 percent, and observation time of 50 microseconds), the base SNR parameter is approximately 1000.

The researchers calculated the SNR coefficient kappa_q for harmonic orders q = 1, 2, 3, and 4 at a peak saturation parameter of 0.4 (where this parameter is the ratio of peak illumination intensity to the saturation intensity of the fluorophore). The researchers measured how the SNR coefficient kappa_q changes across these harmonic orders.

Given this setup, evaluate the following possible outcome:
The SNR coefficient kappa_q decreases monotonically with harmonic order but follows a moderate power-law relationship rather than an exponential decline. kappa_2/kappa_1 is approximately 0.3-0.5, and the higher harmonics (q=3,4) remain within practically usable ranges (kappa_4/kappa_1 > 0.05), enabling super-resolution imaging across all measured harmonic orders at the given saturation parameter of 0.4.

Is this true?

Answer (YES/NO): NO